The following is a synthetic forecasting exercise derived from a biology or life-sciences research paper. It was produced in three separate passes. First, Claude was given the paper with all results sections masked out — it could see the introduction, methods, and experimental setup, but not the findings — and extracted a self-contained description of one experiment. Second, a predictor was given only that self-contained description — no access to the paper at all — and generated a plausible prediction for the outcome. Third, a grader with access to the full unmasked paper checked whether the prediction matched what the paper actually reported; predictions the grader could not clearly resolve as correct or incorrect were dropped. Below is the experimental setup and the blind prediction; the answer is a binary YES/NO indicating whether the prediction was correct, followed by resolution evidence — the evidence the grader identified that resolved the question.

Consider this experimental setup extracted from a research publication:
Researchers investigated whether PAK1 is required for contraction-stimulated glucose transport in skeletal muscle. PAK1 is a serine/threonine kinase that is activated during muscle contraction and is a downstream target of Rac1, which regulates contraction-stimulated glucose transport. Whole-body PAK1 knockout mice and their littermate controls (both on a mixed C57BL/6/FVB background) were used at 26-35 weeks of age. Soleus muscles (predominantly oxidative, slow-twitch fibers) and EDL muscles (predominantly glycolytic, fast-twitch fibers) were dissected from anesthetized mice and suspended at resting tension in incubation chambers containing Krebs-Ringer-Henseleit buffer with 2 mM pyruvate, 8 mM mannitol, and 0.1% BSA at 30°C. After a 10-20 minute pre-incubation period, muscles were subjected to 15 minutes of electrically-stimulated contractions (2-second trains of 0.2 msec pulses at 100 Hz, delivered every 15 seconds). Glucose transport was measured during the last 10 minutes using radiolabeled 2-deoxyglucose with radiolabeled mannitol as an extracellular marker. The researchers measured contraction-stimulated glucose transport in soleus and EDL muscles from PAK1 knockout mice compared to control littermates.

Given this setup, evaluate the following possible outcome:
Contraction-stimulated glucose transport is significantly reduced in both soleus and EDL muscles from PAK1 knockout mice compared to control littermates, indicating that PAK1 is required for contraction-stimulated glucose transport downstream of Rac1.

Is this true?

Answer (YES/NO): NO